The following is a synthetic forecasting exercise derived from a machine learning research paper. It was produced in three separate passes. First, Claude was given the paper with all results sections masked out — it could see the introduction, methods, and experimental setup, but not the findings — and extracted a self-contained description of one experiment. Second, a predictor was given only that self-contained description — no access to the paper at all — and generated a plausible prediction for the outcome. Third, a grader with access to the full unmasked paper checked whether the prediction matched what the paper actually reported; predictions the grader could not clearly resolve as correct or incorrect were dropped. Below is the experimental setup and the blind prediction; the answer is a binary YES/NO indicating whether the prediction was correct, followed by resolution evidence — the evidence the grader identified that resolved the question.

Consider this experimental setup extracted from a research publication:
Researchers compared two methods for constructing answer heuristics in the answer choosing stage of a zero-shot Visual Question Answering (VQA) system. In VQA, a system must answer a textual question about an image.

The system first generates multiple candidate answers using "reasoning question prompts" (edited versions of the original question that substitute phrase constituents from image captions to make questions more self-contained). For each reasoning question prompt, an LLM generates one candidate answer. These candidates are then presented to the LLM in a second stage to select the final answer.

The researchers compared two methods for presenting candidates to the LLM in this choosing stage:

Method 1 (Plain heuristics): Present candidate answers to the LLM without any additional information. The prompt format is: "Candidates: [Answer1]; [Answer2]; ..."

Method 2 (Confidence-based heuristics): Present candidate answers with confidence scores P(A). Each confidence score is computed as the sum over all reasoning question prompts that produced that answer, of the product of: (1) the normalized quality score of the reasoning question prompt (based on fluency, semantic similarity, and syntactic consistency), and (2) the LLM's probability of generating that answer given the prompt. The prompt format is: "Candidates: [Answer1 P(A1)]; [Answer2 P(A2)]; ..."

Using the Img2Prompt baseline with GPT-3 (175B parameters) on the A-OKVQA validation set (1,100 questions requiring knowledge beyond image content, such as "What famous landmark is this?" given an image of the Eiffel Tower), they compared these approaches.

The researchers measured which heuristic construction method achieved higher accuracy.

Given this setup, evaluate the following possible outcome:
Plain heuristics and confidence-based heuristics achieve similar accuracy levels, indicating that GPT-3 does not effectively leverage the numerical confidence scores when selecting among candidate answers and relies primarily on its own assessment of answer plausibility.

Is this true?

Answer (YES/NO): NO